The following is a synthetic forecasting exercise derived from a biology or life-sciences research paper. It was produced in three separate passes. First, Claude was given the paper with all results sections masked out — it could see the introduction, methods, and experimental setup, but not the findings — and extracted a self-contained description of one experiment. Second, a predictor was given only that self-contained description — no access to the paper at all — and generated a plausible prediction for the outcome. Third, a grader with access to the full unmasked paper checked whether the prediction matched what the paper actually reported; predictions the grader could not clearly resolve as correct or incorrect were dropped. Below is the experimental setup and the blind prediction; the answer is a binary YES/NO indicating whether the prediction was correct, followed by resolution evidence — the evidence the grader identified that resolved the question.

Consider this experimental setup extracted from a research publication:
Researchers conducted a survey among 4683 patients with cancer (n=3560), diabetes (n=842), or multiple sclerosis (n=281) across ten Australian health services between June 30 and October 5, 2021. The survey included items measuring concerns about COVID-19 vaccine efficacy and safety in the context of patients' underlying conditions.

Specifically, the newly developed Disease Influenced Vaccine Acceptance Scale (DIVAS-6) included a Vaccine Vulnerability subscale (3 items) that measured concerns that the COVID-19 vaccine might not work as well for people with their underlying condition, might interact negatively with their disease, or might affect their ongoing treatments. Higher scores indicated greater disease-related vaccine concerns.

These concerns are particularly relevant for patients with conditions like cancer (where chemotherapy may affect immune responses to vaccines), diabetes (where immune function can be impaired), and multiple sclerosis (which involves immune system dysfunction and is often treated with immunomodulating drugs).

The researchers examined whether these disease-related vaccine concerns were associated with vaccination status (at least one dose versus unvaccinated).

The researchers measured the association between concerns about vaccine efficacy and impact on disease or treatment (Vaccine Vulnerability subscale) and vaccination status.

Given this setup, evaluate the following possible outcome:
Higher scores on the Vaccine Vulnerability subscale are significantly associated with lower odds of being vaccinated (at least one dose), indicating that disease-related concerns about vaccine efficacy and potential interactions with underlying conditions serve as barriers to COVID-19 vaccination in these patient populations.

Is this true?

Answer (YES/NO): YES